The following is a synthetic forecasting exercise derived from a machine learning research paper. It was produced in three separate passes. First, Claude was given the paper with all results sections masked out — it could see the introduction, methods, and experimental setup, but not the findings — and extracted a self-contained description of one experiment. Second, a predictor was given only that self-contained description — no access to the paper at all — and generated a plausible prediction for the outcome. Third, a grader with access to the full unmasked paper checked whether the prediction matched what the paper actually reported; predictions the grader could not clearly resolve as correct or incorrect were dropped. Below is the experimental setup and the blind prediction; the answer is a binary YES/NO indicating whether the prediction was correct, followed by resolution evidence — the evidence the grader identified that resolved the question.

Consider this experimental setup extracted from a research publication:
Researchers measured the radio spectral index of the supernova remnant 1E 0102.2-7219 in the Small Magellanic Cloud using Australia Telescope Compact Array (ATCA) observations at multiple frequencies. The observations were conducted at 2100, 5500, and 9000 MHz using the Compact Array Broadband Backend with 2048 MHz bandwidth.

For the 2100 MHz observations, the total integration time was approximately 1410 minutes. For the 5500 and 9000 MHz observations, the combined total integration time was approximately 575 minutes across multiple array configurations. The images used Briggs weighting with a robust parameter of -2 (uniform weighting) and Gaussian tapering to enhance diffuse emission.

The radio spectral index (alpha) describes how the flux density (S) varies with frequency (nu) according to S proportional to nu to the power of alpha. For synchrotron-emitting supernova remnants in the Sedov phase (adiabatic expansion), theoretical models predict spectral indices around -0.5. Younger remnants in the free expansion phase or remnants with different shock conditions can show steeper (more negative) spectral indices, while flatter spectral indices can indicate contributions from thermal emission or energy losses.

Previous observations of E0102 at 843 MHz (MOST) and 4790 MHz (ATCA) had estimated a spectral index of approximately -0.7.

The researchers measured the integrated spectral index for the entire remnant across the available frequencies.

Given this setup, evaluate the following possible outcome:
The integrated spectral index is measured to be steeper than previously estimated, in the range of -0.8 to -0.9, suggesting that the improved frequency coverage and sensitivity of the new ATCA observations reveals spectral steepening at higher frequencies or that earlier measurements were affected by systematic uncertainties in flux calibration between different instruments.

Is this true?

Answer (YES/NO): NO